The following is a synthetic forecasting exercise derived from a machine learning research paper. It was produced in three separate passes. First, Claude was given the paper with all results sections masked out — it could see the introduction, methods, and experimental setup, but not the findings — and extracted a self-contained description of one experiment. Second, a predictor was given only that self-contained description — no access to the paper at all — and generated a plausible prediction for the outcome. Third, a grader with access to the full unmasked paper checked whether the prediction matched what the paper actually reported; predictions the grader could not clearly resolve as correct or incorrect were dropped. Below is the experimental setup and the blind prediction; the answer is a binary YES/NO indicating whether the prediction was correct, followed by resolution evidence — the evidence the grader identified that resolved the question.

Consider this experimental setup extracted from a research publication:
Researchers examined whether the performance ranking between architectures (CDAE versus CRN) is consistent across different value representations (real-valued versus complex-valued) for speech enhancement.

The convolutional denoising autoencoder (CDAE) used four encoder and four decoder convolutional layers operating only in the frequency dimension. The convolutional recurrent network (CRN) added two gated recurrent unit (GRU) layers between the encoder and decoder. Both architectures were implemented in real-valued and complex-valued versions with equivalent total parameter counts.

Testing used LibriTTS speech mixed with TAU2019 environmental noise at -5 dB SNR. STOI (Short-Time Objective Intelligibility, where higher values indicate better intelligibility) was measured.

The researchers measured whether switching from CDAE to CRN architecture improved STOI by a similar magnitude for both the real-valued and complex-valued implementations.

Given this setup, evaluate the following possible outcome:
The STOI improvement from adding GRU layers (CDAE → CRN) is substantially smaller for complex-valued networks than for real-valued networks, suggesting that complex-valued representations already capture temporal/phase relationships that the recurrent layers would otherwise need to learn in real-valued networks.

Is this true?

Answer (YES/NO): NO